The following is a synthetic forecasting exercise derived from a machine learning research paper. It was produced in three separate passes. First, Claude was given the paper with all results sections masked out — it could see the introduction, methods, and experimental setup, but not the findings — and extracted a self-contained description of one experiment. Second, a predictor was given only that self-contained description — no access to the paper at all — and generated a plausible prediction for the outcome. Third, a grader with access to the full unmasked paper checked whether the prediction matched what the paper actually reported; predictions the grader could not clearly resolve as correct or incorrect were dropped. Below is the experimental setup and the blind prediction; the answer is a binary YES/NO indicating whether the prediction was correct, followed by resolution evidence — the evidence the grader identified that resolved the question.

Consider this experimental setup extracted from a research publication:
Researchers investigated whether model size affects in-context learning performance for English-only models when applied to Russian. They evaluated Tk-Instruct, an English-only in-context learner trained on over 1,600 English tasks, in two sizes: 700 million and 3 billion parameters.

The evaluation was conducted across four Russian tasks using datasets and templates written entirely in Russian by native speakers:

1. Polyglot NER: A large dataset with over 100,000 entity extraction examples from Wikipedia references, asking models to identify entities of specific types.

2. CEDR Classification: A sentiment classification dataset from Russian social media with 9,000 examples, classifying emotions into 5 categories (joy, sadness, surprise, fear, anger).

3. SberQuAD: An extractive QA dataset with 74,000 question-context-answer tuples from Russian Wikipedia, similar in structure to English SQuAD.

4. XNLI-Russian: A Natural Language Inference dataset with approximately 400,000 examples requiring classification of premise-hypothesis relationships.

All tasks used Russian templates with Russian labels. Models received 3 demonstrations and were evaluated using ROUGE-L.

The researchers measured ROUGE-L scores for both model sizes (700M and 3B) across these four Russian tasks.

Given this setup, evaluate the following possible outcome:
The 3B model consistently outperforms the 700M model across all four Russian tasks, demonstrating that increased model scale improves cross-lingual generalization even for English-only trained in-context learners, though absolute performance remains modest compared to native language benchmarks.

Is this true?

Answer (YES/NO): YES